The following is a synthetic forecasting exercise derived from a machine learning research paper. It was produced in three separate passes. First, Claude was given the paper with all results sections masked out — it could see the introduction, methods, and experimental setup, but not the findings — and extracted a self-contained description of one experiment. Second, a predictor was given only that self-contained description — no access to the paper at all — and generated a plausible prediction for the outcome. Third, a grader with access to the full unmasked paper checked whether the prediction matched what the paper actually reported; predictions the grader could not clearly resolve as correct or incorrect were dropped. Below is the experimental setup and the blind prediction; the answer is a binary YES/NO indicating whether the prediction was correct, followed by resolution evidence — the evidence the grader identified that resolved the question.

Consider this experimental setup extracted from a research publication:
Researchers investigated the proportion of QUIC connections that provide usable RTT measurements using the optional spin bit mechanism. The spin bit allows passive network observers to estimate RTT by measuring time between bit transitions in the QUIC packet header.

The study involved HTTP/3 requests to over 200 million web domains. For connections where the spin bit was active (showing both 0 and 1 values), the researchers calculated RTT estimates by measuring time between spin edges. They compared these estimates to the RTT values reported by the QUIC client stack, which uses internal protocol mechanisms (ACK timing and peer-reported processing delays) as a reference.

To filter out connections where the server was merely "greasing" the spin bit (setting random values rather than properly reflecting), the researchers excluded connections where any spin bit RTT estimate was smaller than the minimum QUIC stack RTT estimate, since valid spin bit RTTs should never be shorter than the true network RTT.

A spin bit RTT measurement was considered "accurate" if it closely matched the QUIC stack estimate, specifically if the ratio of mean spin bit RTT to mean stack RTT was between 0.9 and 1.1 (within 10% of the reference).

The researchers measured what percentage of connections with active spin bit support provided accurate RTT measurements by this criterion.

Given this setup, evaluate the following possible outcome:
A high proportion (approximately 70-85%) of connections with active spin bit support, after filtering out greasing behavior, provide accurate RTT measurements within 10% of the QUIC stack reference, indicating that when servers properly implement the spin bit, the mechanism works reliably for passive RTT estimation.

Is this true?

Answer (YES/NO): NO